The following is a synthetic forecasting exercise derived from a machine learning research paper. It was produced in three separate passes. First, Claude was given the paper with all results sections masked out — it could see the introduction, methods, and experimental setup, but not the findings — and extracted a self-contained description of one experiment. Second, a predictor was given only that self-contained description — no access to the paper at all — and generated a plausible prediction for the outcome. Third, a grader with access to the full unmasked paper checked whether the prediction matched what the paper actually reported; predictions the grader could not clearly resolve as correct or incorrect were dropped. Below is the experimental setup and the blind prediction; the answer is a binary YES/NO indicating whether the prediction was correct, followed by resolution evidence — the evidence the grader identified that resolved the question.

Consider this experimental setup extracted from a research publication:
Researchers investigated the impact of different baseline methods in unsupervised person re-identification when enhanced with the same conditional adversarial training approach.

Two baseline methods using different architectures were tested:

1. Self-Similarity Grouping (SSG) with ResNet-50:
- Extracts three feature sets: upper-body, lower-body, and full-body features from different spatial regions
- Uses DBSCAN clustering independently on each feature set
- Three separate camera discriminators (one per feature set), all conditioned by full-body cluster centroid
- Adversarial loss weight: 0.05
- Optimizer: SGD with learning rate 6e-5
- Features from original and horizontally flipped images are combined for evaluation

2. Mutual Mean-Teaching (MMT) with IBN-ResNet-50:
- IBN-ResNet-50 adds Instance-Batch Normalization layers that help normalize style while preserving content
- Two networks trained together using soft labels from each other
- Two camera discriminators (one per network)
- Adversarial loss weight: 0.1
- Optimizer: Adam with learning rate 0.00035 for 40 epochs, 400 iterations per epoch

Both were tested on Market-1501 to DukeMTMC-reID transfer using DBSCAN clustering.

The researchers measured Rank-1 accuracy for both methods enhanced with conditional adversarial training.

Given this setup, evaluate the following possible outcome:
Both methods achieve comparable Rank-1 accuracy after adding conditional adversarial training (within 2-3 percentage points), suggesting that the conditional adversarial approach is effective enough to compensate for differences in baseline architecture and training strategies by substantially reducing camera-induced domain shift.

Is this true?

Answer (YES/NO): NO